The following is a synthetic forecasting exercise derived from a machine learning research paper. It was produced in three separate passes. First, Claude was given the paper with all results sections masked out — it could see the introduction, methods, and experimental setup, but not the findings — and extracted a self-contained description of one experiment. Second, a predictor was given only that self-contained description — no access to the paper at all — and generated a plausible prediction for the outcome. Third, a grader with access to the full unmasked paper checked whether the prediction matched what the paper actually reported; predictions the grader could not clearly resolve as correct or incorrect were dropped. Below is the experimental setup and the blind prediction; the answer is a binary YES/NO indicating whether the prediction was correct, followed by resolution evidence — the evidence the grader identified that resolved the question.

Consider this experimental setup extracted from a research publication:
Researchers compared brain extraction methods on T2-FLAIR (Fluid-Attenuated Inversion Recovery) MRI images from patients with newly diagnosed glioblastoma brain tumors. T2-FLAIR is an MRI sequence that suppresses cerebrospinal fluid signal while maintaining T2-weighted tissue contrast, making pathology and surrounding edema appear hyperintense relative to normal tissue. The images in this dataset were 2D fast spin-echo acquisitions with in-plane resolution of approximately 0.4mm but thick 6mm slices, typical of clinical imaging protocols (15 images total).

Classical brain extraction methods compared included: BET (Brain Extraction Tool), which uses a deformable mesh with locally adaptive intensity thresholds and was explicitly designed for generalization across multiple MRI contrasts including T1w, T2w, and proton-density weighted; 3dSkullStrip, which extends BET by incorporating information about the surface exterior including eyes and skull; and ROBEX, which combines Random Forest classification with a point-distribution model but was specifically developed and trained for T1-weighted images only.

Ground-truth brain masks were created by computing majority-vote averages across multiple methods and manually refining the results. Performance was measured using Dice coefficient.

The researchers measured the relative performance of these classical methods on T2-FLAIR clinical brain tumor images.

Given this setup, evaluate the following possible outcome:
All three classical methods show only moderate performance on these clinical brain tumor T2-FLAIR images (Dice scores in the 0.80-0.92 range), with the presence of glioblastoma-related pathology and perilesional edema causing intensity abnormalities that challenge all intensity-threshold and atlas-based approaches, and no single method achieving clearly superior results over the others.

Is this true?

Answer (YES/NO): NO